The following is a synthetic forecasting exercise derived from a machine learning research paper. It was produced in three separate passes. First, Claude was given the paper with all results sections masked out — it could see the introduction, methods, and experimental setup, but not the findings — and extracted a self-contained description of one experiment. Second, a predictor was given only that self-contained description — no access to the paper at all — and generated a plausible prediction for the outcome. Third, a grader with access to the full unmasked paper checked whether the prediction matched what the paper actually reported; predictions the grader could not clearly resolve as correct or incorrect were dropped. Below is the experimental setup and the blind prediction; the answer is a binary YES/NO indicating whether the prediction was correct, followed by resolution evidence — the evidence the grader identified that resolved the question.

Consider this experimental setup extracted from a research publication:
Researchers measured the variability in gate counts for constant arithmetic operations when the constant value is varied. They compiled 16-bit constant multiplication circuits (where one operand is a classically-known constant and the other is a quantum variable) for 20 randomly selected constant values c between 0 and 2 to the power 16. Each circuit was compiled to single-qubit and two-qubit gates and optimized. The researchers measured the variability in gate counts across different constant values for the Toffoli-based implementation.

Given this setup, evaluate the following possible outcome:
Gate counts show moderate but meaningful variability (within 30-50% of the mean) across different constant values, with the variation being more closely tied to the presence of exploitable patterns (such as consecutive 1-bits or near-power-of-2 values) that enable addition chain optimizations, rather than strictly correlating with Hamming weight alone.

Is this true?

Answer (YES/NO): NO